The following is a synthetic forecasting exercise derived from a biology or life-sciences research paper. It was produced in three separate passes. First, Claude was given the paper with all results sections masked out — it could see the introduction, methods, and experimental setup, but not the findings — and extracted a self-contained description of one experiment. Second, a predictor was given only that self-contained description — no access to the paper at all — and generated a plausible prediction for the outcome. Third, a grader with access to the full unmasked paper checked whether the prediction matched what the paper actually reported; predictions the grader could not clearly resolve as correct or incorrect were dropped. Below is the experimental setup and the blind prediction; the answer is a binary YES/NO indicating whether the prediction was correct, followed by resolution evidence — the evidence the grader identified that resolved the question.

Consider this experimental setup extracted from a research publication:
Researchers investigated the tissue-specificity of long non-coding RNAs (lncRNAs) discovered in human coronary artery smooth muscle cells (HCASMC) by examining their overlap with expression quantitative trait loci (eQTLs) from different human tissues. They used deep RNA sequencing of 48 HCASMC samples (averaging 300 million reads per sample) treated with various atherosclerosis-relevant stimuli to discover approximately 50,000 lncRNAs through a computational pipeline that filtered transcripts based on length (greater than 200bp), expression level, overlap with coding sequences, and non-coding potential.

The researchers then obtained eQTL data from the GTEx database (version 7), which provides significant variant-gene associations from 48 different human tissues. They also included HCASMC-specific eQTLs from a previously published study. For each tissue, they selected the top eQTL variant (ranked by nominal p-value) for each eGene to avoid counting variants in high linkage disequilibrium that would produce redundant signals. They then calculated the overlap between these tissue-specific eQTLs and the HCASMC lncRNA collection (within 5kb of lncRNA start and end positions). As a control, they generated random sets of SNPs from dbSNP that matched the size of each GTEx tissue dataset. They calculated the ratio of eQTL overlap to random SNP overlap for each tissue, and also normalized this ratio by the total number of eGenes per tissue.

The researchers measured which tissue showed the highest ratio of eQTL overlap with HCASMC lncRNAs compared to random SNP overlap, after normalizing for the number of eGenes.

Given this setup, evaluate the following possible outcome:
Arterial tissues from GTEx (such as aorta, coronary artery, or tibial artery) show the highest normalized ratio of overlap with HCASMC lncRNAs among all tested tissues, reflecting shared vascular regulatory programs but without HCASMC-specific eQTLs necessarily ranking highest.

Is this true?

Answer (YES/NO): NO